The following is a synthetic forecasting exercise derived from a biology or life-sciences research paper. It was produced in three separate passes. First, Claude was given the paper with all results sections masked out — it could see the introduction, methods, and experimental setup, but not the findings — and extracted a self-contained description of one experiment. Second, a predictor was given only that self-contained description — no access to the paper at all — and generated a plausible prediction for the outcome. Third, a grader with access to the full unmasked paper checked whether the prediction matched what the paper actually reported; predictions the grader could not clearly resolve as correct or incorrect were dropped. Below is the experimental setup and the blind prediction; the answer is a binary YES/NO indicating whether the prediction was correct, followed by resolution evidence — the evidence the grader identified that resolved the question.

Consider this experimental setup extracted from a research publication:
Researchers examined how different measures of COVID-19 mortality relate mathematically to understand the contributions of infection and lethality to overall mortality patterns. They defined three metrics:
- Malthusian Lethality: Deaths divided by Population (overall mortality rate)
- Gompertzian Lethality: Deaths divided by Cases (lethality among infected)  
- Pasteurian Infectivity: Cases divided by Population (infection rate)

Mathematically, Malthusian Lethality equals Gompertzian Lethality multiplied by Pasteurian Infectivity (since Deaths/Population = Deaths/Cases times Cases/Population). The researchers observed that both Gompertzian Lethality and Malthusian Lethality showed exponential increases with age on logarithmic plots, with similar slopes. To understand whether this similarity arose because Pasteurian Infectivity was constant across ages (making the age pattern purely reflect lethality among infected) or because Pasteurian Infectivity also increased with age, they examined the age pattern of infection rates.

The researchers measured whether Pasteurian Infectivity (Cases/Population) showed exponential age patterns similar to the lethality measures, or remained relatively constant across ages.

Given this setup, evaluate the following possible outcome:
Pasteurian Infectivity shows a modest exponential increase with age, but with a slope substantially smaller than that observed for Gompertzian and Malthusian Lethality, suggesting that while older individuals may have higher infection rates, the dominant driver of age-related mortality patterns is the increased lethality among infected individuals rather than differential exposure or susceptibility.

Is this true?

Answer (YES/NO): NO